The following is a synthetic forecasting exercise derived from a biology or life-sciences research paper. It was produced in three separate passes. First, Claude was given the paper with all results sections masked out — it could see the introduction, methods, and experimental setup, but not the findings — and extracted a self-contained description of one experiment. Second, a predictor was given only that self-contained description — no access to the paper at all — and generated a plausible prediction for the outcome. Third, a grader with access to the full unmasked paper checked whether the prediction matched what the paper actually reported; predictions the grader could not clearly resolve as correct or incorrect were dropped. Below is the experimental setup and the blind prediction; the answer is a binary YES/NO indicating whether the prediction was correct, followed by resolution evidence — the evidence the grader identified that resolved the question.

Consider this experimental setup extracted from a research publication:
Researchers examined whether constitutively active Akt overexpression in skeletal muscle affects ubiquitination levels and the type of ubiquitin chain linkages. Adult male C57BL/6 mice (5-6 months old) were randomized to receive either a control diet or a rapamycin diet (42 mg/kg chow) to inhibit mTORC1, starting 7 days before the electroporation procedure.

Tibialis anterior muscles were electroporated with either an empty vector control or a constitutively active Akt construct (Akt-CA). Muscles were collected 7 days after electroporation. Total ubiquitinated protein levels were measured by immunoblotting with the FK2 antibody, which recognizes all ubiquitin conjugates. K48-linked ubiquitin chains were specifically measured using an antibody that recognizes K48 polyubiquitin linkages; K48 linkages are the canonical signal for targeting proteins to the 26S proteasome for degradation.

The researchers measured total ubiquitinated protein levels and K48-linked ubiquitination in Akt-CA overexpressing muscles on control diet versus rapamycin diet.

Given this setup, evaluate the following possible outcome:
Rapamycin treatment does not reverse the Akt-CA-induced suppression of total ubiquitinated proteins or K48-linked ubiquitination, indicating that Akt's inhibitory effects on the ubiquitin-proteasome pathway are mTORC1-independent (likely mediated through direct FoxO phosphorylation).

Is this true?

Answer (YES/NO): NO